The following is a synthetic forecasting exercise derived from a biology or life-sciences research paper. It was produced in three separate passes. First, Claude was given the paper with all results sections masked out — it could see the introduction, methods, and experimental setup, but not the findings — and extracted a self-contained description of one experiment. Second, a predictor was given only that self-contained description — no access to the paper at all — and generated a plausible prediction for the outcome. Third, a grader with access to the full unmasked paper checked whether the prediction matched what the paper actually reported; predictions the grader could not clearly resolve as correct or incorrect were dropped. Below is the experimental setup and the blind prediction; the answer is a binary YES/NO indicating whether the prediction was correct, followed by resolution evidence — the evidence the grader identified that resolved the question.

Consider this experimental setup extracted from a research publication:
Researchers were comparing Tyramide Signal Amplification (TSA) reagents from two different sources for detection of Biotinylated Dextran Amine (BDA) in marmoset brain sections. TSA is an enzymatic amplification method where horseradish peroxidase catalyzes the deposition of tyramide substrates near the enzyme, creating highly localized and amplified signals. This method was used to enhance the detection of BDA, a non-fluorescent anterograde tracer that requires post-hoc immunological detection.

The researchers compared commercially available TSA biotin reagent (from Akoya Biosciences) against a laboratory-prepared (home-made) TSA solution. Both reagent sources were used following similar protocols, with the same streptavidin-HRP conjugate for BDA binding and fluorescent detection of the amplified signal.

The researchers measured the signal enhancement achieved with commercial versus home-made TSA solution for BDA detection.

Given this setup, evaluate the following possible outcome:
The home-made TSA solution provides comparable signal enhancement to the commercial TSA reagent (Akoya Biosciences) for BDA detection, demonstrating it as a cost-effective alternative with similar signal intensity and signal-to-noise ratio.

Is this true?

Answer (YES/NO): NO